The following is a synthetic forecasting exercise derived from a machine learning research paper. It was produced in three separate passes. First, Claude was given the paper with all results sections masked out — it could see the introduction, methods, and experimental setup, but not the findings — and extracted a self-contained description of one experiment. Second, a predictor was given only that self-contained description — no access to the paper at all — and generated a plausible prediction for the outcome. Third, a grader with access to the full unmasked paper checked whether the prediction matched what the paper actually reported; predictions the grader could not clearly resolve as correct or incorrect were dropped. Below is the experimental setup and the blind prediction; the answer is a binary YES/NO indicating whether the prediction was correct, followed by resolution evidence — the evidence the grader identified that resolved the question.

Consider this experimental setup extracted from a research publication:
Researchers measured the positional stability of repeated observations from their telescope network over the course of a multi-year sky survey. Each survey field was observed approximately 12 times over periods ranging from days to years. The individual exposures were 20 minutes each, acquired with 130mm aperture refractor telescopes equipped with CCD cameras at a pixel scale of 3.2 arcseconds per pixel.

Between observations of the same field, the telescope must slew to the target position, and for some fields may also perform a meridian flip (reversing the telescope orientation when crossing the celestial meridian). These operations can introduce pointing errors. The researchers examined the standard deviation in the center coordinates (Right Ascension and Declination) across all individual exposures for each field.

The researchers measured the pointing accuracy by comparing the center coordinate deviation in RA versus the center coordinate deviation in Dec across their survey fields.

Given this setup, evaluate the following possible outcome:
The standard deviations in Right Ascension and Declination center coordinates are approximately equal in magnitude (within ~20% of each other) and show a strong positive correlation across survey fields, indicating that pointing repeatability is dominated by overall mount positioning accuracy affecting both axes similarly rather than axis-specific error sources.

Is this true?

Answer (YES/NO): NO